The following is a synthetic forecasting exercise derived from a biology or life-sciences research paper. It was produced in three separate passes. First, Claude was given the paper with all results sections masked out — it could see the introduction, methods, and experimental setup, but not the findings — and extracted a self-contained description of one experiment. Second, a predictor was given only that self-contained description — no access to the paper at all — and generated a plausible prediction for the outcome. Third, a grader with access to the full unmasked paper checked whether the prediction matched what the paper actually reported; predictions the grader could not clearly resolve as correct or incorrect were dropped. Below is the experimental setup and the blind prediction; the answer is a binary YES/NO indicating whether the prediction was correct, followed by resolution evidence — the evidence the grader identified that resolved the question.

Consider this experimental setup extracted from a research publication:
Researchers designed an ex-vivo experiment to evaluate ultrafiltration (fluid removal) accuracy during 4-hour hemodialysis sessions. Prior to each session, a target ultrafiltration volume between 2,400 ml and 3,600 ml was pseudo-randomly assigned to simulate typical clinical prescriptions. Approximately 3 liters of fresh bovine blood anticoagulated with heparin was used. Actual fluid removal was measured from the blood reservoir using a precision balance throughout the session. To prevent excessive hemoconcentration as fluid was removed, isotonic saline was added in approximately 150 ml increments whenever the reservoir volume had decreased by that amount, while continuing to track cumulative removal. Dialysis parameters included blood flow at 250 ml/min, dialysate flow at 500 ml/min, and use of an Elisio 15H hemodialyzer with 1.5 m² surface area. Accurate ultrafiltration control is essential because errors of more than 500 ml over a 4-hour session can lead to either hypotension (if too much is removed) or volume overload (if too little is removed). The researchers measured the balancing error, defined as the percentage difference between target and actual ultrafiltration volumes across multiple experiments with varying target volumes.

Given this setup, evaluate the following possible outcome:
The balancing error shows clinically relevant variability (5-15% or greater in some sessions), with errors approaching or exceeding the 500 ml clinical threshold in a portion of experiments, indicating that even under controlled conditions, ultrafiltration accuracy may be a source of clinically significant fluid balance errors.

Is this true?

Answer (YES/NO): NO